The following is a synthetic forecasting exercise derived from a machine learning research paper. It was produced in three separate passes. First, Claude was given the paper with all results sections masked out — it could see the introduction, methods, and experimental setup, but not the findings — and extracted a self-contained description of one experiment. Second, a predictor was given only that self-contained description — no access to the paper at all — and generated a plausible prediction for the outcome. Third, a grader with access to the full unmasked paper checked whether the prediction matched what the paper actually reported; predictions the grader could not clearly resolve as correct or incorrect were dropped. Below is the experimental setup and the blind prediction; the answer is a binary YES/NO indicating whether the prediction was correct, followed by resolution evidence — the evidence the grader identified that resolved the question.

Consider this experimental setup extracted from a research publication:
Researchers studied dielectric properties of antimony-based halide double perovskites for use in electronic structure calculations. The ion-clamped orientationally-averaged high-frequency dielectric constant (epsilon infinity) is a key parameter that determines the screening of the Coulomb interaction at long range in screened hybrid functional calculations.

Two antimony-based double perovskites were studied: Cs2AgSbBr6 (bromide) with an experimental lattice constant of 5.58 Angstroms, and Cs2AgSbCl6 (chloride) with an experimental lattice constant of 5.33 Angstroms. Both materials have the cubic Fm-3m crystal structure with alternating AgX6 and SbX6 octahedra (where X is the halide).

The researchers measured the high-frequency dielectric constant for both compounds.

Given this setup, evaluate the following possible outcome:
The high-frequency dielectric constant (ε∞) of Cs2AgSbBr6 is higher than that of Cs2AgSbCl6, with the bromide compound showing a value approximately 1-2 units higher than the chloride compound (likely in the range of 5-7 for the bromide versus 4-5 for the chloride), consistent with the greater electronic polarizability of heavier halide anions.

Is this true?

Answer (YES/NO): YES